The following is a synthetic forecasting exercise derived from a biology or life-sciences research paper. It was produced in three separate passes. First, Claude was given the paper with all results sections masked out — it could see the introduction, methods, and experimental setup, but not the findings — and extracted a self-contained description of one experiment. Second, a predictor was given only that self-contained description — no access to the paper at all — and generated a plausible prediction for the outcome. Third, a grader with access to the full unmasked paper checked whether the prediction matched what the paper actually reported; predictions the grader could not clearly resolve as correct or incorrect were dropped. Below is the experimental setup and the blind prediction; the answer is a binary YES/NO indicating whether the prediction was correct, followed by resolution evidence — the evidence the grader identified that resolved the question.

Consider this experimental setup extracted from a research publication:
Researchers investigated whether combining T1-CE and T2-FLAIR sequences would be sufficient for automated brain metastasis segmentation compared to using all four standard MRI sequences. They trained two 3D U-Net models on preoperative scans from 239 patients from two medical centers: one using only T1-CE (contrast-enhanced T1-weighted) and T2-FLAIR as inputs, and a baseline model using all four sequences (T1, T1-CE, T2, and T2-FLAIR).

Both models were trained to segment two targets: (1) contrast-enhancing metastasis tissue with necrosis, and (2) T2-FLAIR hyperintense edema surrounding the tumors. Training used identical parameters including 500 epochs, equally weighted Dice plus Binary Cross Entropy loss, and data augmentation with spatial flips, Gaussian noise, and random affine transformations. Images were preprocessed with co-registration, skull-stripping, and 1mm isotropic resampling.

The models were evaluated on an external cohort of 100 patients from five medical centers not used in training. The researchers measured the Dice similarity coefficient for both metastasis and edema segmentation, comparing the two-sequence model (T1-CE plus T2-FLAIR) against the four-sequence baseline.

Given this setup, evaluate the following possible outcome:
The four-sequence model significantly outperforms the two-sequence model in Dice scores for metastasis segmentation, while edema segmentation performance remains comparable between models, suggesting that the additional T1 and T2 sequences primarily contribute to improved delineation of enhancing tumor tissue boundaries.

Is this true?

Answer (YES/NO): NO